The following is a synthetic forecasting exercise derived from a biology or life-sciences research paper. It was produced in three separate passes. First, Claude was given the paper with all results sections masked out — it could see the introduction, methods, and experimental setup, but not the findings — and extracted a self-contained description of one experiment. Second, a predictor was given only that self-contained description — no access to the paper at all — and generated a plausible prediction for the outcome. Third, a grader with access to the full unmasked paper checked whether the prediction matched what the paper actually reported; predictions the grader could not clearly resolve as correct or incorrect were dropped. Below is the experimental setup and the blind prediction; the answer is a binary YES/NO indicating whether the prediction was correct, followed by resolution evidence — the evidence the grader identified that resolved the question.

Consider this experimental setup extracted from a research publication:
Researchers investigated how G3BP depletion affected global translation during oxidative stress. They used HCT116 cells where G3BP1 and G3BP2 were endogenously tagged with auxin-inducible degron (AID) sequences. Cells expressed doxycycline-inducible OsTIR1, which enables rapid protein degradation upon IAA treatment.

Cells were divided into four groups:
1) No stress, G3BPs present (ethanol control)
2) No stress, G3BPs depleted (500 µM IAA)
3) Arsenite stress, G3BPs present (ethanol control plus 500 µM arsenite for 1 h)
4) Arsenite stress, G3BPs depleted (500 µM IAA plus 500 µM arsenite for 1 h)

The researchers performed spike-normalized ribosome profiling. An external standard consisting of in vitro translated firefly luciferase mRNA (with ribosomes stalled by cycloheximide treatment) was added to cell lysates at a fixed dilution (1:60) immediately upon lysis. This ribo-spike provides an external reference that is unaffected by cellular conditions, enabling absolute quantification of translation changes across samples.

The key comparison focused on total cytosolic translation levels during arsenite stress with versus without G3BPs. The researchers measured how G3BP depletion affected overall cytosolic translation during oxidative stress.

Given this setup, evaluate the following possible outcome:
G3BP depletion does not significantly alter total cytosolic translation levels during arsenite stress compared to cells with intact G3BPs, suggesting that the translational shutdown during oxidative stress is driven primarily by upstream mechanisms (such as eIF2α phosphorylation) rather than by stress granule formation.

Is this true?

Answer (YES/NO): NO